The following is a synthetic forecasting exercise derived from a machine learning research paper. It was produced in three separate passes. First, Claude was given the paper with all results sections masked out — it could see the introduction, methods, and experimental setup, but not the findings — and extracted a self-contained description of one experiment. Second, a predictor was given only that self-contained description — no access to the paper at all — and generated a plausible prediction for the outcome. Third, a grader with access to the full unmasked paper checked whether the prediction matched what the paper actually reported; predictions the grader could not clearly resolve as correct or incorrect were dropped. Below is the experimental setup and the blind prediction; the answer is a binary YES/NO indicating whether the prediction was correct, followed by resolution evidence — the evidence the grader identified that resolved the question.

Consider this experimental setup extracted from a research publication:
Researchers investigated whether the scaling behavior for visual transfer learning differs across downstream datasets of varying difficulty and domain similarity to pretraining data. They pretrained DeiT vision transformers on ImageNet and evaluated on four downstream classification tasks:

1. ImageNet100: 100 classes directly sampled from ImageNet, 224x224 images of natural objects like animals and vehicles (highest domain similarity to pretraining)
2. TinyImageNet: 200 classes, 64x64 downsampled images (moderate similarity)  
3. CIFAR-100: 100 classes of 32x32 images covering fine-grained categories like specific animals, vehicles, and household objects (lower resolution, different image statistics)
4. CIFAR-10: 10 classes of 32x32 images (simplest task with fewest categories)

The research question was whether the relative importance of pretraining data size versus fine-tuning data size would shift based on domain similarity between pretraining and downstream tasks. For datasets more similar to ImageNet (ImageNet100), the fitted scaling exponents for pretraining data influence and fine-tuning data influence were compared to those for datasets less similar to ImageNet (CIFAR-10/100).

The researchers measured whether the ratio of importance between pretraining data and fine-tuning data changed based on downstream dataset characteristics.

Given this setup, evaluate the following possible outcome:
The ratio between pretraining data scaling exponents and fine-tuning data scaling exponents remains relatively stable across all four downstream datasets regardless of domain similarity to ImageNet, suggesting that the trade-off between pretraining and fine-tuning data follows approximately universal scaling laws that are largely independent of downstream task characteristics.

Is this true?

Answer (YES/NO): NO